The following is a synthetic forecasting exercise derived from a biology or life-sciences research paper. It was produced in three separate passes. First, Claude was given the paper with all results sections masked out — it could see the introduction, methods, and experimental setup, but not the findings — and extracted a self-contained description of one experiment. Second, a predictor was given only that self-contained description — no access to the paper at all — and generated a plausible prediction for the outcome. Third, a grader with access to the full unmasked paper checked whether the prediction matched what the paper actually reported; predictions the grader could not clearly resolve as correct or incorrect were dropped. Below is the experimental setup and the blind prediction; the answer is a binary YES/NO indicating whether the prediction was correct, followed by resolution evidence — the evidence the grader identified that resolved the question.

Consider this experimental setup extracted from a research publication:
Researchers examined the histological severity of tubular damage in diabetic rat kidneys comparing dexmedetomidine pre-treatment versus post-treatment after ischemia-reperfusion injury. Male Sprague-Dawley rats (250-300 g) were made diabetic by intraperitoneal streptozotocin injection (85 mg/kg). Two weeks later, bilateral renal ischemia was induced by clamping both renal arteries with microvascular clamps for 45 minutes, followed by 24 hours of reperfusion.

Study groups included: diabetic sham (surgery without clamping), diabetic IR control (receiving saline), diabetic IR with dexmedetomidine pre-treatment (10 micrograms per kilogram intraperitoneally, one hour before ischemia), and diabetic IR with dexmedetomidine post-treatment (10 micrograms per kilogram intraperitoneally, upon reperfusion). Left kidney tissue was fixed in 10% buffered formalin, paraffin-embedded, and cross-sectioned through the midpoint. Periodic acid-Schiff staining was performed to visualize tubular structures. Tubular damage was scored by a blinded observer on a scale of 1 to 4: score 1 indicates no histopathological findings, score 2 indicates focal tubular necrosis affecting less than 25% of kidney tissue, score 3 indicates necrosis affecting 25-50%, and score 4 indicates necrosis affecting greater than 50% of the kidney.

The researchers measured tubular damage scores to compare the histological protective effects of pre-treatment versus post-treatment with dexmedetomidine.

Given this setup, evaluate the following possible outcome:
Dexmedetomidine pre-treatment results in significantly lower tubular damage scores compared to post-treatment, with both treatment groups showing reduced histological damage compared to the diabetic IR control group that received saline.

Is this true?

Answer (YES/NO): NO